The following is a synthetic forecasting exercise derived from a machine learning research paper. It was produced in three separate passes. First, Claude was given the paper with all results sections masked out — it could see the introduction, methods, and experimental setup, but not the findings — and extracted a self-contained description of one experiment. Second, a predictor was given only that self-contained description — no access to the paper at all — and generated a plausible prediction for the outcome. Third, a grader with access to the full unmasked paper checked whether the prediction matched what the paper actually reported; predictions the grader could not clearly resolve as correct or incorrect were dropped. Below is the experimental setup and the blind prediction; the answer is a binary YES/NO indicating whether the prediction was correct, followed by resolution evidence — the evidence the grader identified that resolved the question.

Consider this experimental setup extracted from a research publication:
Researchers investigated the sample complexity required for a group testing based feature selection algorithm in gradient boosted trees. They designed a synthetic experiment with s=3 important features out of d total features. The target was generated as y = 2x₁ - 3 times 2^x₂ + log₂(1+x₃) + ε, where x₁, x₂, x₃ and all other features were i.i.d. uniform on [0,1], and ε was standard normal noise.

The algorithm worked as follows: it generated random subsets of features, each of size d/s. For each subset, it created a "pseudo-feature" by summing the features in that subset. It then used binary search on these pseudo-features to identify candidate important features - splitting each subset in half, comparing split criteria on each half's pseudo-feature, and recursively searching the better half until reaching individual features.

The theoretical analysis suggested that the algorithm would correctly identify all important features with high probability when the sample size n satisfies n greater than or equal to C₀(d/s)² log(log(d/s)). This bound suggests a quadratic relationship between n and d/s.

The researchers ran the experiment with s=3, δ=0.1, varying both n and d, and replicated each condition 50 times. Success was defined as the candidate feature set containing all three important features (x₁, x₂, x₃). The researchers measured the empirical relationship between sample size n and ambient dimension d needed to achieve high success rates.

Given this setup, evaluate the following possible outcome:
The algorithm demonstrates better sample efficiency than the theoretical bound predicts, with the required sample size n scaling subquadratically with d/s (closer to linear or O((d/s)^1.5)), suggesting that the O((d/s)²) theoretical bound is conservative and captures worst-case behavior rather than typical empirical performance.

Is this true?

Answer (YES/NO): YES